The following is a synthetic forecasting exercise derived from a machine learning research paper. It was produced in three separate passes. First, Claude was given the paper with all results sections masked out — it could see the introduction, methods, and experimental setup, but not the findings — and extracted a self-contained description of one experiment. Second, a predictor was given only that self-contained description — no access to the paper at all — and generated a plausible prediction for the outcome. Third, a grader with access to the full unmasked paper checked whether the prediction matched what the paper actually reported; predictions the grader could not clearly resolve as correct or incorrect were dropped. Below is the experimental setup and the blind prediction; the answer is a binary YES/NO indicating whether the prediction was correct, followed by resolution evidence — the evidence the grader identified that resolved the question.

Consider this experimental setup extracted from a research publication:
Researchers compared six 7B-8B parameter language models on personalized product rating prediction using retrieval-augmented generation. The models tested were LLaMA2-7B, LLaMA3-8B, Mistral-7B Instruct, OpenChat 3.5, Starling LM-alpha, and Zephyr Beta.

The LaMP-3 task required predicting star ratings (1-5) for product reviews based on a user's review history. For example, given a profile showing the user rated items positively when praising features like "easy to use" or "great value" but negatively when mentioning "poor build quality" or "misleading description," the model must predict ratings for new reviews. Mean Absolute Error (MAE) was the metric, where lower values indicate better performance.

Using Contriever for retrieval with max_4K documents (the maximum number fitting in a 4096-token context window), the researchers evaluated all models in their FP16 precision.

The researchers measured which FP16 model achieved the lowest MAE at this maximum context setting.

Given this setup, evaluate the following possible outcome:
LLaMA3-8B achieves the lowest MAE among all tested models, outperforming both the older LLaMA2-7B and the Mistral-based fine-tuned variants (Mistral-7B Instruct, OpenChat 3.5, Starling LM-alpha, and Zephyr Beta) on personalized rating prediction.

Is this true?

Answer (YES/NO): NO